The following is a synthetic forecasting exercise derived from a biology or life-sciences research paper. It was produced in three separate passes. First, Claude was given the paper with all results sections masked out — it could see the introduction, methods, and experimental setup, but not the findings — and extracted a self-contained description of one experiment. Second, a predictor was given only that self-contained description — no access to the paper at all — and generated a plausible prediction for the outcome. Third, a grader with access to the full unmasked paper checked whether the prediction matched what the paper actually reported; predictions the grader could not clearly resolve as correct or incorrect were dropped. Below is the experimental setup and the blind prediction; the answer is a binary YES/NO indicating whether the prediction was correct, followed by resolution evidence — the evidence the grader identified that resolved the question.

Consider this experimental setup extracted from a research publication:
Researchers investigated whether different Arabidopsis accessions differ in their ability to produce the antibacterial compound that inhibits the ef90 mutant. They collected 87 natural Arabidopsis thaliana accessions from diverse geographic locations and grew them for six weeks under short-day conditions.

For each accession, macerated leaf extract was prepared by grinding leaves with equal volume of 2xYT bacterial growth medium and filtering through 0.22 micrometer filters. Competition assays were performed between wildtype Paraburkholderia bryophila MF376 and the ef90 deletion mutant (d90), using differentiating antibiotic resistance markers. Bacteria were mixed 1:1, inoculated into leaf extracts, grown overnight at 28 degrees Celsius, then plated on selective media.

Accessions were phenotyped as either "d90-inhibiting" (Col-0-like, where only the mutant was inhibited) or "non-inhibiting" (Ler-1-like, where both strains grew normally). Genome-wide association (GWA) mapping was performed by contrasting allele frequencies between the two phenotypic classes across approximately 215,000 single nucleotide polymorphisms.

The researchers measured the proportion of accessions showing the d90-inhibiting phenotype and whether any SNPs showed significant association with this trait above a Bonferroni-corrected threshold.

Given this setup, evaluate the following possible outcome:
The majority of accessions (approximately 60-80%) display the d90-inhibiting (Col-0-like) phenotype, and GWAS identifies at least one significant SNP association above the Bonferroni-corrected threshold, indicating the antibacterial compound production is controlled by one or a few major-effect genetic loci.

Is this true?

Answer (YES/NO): NO